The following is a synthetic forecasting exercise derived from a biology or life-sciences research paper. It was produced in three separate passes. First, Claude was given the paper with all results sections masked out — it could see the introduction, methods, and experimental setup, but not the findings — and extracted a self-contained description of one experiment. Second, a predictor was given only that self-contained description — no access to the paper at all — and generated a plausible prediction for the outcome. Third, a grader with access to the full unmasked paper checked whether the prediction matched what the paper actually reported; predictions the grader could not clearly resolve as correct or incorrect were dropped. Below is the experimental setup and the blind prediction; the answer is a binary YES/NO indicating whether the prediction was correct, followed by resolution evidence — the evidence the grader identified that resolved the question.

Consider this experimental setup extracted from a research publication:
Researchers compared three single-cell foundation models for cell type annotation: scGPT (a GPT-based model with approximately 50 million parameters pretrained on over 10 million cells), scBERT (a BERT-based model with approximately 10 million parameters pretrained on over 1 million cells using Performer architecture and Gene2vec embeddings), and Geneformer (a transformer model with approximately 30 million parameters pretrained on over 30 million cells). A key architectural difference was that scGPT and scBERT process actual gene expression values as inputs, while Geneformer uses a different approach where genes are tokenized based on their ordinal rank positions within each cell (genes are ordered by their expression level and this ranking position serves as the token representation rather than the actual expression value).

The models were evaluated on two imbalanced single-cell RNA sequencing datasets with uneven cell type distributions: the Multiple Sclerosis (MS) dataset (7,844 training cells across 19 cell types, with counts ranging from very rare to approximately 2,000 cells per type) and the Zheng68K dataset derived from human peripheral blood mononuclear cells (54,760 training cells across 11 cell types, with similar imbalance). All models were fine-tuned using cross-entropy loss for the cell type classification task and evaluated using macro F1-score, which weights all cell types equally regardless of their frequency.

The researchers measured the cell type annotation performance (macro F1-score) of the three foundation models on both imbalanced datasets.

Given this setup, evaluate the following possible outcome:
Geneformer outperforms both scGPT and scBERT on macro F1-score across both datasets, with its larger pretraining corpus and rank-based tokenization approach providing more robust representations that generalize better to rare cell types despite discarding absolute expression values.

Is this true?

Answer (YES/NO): NO